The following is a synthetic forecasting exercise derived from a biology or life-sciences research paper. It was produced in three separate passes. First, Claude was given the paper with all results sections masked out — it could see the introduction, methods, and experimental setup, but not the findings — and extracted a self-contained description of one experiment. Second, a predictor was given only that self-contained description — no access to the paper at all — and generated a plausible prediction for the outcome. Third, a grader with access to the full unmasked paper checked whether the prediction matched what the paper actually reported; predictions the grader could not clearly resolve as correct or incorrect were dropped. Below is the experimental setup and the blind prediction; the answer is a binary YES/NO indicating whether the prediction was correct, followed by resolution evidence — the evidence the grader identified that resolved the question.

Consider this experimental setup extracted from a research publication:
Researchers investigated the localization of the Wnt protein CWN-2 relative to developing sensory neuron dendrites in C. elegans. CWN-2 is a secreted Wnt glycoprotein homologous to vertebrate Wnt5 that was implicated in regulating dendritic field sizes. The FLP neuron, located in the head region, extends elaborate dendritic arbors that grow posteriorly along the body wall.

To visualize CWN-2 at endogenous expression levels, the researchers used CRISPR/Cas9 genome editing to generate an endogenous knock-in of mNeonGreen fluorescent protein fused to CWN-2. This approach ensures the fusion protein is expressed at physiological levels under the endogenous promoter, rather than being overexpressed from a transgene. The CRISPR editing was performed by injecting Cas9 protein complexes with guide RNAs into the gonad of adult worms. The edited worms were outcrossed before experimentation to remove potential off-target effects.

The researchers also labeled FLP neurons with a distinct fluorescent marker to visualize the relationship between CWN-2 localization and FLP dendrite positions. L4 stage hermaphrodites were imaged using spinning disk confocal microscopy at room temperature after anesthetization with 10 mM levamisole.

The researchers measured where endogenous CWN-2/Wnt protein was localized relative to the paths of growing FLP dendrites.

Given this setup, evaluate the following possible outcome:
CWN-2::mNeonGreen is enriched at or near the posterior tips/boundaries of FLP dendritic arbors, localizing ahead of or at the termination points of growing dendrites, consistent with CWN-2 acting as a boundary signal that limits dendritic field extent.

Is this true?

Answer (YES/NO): NO